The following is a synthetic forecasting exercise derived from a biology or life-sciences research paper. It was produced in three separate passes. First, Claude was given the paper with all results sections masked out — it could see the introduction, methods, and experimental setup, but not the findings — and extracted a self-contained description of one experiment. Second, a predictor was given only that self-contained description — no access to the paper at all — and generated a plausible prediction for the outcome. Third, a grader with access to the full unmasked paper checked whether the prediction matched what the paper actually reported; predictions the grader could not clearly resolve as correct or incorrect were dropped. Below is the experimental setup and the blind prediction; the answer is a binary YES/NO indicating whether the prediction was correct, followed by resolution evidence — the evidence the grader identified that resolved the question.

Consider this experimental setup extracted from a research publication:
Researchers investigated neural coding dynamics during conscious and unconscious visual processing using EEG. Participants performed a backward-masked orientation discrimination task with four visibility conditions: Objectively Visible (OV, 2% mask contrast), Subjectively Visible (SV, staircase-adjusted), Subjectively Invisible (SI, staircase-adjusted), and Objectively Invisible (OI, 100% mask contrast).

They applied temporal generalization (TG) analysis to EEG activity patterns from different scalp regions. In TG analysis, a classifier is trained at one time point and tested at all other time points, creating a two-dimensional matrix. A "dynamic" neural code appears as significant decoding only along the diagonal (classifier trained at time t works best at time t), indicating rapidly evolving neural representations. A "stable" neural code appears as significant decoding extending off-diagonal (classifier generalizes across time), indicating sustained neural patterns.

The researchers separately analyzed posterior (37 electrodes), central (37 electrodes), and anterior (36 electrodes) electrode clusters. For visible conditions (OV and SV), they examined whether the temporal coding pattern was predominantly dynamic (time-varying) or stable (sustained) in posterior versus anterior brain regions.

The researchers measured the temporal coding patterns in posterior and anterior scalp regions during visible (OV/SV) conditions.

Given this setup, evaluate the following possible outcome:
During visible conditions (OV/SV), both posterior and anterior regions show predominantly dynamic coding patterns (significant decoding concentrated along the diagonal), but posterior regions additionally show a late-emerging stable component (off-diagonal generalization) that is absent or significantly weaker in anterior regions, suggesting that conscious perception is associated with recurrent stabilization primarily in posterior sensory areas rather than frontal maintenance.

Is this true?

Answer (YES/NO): NO